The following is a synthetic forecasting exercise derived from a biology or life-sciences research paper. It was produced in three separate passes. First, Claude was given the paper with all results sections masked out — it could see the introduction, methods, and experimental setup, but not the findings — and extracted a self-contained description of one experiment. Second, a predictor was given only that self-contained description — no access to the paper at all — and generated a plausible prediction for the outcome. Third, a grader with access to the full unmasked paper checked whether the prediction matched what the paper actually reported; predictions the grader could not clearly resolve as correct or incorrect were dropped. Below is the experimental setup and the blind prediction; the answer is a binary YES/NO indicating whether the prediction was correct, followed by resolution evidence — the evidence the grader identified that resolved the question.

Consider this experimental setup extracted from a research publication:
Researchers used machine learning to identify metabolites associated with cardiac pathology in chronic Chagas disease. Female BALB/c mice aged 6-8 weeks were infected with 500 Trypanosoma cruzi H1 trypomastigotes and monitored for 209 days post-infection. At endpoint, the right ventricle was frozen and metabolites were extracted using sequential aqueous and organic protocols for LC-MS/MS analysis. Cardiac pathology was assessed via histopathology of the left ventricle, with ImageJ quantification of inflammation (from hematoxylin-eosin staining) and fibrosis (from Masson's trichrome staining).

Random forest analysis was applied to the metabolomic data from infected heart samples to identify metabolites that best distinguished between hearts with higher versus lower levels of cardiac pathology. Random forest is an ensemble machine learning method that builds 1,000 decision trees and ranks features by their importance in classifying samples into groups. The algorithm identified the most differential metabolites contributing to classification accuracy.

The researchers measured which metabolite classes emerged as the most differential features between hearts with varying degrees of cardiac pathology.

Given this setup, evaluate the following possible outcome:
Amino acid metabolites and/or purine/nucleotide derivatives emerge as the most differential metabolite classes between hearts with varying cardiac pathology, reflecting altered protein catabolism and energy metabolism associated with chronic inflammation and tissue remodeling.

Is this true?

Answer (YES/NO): NO